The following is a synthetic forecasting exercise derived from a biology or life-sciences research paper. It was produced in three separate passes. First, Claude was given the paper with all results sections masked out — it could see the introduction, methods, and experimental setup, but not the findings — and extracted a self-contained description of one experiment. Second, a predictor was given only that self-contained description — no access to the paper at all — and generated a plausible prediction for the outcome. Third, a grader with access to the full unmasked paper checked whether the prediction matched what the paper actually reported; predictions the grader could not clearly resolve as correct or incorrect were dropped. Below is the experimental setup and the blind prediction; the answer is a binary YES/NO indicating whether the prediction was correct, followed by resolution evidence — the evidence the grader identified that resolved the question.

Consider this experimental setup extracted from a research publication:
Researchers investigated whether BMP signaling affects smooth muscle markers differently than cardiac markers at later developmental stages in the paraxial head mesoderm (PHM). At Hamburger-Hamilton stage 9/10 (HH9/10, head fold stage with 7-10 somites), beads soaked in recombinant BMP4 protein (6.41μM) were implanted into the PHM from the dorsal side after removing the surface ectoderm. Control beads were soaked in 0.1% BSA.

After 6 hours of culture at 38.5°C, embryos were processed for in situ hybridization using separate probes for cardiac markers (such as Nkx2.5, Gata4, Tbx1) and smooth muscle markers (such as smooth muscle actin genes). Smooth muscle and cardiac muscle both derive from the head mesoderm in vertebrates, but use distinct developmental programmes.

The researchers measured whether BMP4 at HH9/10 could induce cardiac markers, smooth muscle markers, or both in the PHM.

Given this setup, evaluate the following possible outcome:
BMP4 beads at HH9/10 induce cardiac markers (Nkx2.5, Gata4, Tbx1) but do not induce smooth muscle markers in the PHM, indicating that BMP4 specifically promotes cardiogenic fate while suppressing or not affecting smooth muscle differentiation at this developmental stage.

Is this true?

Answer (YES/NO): NO